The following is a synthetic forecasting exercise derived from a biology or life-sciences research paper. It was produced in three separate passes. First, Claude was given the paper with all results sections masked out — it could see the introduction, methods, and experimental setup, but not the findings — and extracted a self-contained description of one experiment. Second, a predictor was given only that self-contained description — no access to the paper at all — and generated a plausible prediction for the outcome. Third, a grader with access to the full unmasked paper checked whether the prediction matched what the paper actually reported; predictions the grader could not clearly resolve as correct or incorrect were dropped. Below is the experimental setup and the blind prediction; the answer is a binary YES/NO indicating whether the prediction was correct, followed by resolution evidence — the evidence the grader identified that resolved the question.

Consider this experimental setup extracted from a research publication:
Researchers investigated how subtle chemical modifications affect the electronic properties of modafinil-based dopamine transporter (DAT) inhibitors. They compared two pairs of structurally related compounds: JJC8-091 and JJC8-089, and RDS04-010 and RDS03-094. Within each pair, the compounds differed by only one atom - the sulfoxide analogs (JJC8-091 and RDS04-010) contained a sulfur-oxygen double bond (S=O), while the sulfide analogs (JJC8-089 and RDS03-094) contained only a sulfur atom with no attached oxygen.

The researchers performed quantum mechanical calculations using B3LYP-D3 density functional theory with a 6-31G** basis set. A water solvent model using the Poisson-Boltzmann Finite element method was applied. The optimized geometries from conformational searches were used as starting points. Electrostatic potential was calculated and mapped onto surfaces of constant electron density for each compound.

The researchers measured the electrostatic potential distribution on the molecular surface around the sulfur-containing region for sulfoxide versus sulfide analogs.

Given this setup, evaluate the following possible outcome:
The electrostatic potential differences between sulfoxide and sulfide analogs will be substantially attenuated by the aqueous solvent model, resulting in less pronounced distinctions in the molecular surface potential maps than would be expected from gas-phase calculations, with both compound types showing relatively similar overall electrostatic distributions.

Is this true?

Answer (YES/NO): NO